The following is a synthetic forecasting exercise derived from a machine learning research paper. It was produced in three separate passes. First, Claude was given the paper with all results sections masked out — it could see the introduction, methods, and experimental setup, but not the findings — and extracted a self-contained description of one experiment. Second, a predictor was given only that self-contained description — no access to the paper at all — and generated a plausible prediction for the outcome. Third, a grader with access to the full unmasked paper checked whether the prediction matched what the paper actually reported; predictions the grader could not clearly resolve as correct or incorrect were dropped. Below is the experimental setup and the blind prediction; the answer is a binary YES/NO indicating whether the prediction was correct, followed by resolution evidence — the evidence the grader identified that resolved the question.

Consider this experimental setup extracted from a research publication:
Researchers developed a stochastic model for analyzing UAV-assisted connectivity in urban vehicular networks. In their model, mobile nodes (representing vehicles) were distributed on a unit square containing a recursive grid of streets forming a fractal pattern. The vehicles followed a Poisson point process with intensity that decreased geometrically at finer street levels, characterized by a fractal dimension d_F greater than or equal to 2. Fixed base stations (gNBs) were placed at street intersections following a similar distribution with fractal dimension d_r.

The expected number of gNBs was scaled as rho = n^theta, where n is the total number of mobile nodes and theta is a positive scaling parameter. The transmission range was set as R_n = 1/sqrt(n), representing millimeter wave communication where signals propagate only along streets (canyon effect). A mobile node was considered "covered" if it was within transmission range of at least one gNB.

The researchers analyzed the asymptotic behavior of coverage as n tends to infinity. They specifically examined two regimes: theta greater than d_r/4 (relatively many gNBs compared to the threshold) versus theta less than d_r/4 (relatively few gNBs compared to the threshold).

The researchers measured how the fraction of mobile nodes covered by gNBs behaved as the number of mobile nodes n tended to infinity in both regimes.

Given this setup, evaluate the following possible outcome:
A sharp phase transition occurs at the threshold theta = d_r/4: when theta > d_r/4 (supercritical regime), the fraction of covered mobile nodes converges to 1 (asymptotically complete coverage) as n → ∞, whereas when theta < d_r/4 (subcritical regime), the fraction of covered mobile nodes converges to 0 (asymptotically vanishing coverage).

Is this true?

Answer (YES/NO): YES